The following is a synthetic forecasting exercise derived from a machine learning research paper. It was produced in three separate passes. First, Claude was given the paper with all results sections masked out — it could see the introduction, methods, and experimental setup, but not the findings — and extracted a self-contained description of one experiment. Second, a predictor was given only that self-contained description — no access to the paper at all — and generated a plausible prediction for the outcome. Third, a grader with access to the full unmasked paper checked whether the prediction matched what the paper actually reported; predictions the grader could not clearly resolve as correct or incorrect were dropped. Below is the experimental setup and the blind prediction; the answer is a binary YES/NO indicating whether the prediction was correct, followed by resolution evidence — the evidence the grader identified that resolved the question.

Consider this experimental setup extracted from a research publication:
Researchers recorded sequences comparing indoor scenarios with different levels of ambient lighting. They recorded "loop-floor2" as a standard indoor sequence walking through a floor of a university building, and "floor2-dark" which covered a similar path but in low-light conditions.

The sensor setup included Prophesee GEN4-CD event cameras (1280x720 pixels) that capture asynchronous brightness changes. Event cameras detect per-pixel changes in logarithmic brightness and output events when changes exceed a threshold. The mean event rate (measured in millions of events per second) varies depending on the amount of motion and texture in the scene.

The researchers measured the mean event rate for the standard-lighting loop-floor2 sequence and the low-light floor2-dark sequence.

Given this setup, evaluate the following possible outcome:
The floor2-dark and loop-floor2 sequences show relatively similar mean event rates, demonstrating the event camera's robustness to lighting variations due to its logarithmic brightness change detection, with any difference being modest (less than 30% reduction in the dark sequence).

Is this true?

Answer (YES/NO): NO